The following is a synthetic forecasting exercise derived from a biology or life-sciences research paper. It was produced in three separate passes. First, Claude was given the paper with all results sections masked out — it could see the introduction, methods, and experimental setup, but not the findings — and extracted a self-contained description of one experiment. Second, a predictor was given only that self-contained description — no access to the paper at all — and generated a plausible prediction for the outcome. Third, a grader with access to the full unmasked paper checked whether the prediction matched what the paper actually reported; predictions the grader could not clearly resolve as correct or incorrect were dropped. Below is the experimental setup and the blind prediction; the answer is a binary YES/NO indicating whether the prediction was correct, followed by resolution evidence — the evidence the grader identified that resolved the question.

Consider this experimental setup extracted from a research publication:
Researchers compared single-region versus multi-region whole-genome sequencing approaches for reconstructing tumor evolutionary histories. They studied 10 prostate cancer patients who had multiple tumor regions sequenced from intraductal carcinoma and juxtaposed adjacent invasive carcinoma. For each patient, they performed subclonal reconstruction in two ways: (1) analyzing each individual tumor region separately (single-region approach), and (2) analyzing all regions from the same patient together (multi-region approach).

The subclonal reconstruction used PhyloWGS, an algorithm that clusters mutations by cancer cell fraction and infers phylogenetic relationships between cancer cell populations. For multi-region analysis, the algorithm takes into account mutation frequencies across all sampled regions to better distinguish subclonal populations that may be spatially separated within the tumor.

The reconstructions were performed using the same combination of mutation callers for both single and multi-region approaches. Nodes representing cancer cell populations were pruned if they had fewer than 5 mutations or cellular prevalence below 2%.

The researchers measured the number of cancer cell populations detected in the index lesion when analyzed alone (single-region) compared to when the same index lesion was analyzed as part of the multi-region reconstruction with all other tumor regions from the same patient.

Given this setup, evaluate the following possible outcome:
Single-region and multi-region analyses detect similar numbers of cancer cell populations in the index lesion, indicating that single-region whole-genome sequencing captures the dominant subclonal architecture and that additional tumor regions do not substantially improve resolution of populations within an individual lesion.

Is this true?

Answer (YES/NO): NO